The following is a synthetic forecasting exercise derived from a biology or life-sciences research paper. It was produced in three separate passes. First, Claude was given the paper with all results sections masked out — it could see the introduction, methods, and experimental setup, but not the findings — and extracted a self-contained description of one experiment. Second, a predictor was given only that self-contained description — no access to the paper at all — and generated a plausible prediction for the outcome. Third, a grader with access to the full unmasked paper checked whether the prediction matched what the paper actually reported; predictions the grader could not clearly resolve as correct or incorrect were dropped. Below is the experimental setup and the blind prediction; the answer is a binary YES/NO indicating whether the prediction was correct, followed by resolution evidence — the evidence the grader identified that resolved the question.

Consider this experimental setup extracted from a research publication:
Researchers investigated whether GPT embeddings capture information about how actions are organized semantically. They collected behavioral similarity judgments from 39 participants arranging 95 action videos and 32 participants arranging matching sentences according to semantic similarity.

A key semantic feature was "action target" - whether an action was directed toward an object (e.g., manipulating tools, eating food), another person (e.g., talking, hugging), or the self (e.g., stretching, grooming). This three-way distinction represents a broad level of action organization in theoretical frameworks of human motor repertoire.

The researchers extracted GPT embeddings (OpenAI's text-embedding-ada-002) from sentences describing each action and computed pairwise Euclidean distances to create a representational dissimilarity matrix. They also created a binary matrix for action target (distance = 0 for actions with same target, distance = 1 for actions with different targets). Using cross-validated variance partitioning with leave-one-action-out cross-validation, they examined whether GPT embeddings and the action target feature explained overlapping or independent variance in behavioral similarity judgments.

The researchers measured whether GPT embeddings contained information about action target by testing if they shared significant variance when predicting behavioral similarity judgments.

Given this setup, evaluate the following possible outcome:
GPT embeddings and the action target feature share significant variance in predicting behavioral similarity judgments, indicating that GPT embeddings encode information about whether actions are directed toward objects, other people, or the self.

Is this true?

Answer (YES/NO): YES